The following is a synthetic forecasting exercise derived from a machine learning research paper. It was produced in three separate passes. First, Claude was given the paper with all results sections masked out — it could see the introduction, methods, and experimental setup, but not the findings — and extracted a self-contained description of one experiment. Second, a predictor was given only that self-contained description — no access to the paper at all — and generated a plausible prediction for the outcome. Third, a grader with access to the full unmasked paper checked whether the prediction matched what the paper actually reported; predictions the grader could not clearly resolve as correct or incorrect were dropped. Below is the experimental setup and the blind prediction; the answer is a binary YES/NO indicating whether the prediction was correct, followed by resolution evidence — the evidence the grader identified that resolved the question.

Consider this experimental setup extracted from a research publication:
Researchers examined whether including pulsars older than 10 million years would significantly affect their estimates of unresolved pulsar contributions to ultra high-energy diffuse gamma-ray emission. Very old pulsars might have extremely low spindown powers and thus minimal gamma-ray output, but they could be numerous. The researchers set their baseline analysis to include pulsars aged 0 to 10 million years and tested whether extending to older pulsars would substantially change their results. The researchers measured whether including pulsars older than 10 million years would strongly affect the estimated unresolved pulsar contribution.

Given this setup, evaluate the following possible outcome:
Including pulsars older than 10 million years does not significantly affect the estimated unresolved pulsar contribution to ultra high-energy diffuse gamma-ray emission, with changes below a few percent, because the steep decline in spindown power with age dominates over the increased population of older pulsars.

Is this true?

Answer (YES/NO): NO